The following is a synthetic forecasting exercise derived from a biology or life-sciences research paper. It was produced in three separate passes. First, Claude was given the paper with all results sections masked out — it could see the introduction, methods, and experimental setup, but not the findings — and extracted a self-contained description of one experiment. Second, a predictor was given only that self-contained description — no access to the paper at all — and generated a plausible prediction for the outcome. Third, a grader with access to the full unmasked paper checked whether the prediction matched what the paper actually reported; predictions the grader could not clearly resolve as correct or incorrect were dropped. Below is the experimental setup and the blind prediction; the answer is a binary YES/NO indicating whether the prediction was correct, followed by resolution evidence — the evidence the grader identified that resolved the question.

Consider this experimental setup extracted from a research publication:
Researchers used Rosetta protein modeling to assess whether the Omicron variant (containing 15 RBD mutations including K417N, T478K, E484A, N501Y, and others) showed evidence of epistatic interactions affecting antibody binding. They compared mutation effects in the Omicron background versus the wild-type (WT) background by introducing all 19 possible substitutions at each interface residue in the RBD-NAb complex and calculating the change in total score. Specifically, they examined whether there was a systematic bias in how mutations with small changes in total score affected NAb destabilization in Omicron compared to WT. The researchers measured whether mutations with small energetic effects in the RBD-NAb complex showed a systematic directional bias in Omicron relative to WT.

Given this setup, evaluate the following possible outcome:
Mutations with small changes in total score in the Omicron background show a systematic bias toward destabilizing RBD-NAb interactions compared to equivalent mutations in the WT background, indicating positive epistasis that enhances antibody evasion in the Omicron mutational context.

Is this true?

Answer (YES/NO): YES